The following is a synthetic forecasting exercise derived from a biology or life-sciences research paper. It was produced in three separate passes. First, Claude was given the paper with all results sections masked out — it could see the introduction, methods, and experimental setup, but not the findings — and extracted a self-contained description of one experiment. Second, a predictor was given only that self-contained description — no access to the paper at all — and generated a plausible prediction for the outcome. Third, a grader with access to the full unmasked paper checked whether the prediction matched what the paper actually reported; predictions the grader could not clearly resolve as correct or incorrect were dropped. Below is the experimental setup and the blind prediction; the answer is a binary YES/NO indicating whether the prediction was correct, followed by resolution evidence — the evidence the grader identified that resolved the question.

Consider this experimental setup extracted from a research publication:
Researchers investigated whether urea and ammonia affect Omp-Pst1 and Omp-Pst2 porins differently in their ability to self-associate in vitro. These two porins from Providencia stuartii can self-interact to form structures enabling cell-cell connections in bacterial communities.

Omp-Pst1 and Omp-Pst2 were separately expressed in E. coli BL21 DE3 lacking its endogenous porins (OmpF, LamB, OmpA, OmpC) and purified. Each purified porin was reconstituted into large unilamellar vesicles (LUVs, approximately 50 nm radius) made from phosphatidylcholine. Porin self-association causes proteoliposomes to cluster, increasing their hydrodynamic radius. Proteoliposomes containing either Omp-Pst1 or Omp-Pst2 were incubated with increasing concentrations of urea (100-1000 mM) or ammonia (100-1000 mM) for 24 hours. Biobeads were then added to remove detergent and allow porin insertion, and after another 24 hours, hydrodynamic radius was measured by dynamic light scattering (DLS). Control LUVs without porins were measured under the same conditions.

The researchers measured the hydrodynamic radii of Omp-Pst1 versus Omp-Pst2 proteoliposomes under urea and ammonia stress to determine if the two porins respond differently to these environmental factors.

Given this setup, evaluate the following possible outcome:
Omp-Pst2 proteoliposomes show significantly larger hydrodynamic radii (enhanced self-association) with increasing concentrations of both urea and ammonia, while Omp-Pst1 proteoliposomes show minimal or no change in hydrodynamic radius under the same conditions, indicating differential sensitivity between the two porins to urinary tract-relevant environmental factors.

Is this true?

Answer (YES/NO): NO